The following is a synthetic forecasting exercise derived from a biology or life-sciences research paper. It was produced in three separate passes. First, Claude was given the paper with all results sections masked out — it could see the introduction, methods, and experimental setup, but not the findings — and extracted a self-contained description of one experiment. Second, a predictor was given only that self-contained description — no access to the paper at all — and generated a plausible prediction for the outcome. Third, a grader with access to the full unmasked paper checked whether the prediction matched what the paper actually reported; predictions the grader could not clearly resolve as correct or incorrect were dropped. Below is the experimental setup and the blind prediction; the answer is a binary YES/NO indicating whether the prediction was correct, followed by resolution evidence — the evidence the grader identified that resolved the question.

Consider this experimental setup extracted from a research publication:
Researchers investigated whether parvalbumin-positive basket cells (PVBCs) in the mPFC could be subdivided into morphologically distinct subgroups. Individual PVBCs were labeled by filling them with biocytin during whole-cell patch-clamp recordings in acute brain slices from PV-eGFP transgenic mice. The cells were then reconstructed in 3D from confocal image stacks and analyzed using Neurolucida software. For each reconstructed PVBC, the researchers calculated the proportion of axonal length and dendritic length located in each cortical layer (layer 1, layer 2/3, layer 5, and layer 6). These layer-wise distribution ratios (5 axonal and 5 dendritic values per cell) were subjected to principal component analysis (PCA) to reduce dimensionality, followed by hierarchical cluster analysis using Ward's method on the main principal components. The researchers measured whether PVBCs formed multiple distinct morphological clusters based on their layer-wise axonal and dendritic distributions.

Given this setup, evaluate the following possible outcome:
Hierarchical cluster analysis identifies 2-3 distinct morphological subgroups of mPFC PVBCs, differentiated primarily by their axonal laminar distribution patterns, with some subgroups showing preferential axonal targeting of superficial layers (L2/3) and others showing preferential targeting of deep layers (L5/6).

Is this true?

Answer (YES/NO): NO